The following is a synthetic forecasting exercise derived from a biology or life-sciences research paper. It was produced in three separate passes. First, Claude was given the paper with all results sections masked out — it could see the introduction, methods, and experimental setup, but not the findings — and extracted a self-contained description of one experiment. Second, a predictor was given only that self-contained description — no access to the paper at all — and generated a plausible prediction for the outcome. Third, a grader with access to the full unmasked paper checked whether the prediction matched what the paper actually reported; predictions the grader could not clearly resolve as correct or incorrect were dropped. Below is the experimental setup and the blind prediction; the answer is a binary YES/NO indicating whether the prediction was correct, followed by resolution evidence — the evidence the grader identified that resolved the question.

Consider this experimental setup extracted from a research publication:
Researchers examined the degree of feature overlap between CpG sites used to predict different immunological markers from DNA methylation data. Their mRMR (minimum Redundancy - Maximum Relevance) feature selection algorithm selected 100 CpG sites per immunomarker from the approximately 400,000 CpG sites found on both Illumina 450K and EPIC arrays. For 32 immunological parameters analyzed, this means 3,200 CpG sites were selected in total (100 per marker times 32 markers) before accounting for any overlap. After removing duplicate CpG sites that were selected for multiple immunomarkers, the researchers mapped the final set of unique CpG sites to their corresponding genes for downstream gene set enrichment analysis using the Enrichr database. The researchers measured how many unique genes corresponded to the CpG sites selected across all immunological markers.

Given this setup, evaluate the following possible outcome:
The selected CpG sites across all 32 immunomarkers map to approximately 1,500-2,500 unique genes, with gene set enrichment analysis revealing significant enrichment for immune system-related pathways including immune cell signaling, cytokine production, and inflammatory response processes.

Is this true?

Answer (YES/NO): NO